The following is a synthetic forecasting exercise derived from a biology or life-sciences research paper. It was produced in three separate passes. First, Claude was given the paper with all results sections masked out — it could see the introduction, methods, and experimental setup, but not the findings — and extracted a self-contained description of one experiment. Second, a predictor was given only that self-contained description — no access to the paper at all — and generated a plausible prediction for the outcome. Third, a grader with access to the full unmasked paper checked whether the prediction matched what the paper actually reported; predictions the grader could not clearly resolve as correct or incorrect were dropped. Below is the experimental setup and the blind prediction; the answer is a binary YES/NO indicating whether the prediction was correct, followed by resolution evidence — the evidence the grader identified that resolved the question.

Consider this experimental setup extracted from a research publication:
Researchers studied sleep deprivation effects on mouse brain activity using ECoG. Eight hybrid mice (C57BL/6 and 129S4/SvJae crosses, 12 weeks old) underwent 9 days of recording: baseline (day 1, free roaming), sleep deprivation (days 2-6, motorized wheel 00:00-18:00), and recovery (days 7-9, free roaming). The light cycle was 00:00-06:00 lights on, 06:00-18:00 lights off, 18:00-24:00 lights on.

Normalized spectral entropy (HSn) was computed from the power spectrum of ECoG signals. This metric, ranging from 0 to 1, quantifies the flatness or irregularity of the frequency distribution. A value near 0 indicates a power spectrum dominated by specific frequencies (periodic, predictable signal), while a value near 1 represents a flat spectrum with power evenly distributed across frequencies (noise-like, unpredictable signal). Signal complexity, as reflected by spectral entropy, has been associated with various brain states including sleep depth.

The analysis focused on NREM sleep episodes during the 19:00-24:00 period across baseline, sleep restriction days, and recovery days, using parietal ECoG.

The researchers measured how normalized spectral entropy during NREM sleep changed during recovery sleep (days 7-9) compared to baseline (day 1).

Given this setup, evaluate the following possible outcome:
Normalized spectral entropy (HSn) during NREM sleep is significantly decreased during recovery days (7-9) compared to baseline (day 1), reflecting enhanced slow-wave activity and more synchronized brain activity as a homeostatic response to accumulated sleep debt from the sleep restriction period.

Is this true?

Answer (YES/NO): NO